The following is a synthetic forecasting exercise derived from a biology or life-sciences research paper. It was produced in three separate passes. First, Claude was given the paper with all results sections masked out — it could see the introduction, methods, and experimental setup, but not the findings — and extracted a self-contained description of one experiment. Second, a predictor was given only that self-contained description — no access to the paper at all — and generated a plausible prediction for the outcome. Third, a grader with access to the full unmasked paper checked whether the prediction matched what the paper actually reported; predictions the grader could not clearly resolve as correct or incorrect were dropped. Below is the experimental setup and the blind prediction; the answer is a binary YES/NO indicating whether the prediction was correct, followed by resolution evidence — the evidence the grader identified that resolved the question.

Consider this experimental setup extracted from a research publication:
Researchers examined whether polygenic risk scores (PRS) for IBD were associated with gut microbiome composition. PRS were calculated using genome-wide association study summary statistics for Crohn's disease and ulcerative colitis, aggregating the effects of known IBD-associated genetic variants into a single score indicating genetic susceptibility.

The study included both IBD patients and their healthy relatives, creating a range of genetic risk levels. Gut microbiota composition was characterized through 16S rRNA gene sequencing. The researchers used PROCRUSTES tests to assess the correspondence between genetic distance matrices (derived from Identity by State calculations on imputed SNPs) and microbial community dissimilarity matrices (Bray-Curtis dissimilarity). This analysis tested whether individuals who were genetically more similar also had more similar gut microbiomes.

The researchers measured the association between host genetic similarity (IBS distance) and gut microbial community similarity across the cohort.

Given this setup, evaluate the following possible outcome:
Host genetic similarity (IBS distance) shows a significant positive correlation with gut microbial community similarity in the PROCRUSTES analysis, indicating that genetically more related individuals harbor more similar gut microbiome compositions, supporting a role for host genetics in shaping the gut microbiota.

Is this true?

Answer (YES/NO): YES